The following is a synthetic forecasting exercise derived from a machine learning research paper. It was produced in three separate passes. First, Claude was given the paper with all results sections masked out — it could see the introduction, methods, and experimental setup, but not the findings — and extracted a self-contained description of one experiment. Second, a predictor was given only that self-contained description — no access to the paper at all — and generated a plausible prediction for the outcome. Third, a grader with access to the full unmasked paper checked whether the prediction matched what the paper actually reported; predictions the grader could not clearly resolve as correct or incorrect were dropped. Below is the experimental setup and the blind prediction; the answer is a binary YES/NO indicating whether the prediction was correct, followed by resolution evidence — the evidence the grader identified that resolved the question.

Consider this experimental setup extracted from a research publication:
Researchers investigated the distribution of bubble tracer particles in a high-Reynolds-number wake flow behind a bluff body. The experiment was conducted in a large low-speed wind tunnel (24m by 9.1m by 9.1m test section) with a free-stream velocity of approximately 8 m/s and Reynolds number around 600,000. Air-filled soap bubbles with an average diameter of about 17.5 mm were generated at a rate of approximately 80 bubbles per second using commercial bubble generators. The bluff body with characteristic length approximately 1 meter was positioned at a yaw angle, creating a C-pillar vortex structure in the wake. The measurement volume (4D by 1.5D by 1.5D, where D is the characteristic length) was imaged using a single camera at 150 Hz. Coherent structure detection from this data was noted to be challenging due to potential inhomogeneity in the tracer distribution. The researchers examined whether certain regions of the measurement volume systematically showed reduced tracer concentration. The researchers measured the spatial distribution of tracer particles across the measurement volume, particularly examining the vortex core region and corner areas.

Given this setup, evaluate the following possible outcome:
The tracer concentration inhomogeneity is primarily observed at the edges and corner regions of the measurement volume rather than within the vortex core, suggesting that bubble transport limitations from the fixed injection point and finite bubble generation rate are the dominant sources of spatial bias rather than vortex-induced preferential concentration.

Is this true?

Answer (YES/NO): NO